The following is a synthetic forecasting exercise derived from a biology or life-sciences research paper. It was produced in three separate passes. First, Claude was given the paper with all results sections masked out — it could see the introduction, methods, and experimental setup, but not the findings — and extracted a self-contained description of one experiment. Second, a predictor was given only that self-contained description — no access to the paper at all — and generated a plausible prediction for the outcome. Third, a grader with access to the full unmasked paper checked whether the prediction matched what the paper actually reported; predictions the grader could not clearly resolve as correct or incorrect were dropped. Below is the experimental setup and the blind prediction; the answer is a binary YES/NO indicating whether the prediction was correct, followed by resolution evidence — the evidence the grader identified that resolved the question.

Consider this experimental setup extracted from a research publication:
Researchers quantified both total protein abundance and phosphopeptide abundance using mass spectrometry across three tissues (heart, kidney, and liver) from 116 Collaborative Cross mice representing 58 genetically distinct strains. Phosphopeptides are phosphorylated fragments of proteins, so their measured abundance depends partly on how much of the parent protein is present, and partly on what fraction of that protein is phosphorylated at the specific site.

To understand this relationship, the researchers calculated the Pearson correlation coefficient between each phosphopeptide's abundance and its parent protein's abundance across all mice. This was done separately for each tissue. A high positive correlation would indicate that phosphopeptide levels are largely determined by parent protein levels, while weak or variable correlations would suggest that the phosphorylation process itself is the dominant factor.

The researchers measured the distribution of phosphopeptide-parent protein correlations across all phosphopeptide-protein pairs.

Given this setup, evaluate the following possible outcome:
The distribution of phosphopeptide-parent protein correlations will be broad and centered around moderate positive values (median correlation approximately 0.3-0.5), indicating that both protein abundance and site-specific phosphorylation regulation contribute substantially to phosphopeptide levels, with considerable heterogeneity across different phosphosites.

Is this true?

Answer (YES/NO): YES